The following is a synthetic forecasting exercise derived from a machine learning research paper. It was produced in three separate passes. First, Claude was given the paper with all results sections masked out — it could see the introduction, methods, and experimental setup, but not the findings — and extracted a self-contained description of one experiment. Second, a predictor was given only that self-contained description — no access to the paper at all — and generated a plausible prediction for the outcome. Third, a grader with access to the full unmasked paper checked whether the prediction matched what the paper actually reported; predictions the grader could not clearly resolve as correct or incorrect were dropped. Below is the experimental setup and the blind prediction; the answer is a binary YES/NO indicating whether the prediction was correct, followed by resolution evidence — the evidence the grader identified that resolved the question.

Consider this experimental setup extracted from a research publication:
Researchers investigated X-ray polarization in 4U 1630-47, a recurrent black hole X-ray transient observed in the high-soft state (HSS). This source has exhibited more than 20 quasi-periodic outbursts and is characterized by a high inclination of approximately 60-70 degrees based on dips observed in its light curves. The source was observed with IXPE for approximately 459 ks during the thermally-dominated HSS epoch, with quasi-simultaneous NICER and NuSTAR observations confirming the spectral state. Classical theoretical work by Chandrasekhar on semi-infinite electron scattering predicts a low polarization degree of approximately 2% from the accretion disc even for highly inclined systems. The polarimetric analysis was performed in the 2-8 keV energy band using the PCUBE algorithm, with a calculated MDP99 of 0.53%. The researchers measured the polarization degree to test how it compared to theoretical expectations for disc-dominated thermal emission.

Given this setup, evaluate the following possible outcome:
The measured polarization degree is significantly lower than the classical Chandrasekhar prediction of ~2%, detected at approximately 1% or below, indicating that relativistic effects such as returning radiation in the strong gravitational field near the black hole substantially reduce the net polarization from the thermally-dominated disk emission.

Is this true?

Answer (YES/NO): NO